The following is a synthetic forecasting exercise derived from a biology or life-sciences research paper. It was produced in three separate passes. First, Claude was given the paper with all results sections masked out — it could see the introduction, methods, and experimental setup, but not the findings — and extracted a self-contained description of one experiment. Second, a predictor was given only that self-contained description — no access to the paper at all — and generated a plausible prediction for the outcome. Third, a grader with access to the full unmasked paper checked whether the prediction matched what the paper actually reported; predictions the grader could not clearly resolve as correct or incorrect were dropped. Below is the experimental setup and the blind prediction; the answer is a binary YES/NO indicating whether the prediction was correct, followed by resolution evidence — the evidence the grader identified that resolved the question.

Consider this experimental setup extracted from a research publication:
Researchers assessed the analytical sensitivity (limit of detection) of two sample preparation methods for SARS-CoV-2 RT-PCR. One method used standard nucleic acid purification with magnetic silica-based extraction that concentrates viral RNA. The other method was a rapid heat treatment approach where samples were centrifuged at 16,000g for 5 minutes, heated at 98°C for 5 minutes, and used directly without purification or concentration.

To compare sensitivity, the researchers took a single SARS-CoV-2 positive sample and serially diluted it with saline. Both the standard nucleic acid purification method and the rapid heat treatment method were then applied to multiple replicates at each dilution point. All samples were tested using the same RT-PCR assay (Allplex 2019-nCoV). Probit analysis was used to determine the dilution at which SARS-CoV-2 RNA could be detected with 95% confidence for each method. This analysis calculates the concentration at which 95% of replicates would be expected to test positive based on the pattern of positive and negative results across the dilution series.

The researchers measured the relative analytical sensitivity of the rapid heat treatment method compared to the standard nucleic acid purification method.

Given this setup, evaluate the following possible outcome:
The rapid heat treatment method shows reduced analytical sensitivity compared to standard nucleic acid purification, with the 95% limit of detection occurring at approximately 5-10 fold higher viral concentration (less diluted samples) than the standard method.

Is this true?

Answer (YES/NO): YES